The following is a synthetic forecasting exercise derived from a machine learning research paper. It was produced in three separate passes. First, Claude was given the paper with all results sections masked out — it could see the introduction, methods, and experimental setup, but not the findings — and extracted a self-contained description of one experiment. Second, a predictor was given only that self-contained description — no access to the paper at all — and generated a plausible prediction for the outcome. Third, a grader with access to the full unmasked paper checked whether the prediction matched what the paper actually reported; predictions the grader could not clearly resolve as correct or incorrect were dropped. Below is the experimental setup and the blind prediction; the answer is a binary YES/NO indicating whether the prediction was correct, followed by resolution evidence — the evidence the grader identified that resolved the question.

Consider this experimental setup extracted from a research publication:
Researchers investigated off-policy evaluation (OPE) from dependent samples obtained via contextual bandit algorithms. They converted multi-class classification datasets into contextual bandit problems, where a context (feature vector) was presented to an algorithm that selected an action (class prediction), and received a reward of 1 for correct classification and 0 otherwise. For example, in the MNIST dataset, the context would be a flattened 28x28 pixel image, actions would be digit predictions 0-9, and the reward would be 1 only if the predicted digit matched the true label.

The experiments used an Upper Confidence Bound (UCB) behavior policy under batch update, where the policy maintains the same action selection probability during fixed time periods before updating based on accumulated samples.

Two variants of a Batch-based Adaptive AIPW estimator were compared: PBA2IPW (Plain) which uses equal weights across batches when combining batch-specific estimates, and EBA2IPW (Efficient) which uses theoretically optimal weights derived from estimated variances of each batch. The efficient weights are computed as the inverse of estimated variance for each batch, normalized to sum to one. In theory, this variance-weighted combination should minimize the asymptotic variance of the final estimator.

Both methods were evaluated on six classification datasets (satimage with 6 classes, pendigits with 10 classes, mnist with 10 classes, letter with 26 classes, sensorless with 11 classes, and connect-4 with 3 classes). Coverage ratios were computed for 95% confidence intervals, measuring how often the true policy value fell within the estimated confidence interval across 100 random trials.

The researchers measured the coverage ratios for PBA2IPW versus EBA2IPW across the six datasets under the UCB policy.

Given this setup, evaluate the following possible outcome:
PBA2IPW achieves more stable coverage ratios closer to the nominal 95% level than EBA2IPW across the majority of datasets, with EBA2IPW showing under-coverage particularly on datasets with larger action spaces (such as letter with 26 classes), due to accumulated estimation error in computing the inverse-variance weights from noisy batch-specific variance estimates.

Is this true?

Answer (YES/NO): YES